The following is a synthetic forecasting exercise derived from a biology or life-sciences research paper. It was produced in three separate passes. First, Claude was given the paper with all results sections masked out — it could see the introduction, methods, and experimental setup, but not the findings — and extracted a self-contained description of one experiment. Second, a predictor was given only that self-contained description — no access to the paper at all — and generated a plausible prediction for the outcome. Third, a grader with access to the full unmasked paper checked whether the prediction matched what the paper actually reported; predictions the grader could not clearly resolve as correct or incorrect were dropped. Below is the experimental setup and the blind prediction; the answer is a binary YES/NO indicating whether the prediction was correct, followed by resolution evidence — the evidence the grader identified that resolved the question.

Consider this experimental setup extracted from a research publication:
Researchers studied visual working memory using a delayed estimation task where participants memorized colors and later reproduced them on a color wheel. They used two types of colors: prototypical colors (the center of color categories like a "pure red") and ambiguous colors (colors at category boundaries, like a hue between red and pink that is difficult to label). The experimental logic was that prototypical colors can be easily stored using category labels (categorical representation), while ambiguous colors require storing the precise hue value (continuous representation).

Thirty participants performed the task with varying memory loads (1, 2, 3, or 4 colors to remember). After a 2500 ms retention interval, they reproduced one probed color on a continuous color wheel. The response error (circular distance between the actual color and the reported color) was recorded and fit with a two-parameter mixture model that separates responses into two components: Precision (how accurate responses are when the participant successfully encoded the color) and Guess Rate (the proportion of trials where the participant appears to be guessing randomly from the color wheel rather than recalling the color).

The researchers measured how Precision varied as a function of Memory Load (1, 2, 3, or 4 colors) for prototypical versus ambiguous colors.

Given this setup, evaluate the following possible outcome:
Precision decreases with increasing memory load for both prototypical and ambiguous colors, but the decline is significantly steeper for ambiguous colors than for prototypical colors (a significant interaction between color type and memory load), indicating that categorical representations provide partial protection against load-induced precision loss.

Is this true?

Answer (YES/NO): YES